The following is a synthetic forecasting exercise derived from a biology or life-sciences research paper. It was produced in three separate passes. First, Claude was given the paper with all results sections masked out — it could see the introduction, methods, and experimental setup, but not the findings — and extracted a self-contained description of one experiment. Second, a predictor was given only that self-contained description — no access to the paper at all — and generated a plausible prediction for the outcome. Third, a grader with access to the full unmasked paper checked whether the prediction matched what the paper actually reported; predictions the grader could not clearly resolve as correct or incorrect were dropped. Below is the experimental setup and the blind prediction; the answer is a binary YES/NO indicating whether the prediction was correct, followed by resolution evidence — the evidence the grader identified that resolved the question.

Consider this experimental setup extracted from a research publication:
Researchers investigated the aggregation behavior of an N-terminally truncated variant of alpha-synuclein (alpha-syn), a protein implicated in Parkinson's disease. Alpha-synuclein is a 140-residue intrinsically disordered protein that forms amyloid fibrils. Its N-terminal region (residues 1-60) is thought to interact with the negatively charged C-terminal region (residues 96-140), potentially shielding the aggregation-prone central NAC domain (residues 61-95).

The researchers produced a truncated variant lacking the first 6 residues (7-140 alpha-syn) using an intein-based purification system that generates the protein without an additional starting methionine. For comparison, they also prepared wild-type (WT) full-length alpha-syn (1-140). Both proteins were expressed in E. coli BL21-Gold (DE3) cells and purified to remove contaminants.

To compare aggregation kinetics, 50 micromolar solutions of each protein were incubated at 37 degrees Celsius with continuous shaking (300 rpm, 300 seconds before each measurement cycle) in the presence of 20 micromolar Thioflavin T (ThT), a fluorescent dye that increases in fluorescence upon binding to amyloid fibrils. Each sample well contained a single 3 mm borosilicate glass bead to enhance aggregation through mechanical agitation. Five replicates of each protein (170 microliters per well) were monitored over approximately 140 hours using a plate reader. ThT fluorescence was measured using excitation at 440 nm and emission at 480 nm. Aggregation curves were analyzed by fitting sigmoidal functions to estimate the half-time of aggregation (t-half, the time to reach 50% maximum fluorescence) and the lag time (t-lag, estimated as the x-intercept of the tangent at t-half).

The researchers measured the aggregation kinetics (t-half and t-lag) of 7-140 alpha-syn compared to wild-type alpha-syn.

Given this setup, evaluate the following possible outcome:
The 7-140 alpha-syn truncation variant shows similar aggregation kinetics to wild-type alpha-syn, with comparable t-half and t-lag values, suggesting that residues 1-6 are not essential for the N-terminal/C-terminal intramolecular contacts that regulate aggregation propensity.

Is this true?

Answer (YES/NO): NO